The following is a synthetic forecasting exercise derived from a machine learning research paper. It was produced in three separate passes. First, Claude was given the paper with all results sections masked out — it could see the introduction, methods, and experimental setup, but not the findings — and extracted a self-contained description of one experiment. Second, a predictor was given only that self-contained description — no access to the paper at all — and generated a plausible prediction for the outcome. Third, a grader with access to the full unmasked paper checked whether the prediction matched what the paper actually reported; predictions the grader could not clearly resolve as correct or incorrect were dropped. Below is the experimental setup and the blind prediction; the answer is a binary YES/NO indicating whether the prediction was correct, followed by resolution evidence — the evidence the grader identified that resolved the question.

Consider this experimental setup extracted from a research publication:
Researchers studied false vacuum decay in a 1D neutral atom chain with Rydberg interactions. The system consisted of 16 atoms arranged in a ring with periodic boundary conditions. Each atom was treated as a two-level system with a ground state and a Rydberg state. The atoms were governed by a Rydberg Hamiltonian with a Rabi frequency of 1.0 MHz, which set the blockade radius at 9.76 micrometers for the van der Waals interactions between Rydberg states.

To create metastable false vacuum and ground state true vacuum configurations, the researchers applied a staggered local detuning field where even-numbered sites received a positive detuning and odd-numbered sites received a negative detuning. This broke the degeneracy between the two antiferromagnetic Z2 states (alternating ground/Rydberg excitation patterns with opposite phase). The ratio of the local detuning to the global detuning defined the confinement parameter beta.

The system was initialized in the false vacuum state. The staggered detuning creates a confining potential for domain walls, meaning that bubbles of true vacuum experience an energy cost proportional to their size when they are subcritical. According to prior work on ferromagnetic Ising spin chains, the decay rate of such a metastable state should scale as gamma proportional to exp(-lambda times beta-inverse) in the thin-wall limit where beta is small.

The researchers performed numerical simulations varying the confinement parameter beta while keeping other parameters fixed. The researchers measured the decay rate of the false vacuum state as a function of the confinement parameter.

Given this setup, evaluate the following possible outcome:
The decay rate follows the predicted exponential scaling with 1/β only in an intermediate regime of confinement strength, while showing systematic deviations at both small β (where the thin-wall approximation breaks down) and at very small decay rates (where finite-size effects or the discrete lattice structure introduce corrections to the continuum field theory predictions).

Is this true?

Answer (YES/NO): NO